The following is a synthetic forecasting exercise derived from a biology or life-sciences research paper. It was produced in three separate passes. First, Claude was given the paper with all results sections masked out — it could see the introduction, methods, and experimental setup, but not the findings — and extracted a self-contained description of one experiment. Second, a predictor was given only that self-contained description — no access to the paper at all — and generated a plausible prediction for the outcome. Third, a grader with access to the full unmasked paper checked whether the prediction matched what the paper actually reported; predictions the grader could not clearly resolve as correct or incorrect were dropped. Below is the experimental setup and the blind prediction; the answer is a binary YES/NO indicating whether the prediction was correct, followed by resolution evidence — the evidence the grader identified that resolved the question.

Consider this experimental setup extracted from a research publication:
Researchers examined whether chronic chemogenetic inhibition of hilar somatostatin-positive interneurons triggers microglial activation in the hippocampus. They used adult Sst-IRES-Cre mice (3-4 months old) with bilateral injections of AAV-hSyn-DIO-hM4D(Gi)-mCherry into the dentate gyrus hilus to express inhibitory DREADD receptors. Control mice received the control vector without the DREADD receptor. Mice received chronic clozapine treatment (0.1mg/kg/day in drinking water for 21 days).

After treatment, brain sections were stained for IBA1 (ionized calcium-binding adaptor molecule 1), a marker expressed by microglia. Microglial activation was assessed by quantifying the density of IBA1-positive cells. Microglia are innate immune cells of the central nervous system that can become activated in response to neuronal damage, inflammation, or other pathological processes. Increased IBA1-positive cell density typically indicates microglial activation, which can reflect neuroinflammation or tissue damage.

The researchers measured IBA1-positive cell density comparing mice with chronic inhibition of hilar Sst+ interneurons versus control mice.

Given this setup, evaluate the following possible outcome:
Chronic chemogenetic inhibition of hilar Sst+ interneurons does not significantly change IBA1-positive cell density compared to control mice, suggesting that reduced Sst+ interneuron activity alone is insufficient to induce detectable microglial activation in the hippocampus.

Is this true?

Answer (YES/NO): NO